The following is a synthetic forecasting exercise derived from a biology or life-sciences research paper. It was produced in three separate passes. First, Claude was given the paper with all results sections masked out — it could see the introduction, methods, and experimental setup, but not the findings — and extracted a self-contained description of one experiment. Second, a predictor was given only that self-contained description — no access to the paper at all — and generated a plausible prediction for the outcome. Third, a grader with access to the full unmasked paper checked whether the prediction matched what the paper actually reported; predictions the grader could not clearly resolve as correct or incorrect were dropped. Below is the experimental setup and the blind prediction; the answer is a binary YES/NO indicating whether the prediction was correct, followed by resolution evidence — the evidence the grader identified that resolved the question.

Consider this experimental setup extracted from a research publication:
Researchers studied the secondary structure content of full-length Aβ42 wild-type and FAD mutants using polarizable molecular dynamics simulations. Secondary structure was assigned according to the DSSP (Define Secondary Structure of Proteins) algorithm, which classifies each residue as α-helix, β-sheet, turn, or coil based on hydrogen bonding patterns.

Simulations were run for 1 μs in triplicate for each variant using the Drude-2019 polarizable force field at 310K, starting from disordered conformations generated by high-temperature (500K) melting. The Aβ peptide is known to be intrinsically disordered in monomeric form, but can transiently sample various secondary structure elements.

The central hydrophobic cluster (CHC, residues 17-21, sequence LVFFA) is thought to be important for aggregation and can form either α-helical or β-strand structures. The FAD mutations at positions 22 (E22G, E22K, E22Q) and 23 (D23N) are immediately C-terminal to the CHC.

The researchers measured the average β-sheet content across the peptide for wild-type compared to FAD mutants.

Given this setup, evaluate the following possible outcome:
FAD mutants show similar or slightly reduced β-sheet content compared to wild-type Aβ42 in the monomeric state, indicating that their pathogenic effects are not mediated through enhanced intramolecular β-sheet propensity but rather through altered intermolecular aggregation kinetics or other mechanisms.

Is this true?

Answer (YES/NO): NO